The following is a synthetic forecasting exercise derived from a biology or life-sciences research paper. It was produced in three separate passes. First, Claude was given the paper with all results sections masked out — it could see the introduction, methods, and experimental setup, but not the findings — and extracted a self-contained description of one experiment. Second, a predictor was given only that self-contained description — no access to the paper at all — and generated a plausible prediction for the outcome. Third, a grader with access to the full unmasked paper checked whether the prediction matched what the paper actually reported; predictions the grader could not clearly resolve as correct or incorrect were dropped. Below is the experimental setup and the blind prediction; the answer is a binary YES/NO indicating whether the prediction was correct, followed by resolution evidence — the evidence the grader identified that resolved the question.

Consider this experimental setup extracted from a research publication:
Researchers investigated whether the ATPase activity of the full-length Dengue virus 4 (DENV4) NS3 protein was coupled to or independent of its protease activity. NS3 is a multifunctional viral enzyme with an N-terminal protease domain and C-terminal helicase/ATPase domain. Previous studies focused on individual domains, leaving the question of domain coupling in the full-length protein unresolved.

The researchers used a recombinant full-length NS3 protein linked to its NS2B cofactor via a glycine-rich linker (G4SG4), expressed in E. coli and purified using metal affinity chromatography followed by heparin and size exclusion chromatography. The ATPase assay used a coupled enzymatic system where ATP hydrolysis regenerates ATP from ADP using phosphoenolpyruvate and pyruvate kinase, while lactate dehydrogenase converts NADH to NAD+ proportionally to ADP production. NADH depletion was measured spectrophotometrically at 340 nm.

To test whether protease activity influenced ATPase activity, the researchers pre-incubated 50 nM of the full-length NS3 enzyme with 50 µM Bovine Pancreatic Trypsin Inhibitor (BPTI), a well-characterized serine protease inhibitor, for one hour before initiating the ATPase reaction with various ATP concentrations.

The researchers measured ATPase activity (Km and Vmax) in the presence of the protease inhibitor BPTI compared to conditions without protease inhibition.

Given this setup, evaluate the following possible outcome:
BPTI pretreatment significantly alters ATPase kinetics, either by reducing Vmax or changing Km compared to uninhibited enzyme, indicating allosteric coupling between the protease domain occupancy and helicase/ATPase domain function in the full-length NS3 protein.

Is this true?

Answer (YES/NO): NO